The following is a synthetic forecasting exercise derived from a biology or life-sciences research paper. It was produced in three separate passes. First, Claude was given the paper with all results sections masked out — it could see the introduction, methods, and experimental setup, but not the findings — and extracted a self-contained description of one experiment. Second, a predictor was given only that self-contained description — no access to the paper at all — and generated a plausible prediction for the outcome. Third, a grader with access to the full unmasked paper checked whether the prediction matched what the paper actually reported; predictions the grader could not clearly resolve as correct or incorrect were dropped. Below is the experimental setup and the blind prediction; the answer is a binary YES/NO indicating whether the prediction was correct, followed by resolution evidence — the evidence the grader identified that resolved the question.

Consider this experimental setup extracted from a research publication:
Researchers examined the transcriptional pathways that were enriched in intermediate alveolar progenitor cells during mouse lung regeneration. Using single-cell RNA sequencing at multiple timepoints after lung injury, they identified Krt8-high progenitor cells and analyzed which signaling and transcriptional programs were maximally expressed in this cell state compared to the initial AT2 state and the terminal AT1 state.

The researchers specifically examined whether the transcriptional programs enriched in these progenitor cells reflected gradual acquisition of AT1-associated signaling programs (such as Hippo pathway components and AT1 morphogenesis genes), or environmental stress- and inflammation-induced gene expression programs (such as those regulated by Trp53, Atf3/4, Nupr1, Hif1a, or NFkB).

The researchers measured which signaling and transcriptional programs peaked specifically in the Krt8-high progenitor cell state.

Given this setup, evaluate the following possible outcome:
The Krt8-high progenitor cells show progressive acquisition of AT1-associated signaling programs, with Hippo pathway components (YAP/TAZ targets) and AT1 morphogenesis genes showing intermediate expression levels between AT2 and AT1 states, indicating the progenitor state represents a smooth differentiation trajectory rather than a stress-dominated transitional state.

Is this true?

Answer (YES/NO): NO